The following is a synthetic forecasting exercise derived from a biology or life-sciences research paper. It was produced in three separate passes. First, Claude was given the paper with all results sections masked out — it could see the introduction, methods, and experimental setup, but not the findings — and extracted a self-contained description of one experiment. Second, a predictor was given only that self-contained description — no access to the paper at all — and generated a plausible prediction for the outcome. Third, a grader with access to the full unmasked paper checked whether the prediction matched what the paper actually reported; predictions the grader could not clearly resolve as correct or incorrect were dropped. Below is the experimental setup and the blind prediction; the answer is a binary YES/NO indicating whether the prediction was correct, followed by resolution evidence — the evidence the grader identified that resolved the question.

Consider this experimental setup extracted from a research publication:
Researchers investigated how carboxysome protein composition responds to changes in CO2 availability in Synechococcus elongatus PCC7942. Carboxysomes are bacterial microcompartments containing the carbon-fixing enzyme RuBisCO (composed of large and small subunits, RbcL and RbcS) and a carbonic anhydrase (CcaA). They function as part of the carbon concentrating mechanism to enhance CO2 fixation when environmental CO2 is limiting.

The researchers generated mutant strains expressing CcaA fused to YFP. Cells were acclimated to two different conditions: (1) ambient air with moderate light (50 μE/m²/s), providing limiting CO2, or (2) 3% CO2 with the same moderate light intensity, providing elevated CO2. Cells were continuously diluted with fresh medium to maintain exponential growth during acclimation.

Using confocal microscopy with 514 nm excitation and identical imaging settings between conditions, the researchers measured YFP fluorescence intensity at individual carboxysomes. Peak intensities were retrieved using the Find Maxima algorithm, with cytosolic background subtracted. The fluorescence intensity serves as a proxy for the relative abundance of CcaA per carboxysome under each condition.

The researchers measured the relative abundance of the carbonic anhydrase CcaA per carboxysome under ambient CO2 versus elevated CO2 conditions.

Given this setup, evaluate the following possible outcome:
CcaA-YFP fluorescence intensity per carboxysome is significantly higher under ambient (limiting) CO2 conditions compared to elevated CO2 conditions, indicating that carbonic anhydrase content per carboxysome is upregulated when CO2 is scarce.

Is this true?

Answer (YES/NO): NO